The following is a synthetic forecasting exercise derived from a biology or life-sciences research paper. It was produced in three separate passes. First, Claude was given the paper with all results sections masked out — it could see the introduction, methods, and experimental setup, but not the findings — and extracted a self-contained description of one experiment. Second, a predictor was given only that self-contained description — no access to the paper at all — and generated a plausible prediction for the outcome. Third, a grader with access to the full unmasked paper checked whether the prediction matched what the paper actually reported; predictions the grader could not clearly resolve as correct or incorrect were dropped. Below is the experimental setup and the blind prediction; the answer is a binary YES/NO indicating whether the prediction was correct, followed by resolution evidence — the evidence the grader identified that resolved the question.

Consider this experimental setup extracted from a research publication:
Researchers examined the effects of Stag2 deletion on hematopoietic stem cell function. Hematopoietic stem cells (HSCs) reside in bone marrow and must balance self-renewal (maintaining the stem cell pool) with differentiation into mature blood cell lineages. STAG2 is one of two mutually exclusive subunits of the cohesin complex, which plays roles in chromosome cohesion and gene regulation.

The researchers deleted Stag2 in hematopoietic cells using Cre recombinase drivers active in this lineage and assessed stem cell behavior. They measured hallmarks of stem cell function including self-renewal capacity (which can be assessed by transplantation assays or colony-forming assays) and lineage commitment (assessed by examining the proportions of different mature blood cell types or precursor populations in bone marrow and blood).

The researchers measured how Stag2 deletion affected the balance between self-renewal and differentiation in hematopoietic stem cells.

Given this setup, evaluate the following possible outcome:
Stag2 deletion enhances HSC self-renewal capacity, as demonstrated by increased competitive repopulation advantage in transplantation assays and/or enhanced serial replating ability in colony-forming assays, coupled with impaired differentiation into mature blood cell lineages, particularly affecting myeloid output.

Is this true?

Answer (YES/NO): NO